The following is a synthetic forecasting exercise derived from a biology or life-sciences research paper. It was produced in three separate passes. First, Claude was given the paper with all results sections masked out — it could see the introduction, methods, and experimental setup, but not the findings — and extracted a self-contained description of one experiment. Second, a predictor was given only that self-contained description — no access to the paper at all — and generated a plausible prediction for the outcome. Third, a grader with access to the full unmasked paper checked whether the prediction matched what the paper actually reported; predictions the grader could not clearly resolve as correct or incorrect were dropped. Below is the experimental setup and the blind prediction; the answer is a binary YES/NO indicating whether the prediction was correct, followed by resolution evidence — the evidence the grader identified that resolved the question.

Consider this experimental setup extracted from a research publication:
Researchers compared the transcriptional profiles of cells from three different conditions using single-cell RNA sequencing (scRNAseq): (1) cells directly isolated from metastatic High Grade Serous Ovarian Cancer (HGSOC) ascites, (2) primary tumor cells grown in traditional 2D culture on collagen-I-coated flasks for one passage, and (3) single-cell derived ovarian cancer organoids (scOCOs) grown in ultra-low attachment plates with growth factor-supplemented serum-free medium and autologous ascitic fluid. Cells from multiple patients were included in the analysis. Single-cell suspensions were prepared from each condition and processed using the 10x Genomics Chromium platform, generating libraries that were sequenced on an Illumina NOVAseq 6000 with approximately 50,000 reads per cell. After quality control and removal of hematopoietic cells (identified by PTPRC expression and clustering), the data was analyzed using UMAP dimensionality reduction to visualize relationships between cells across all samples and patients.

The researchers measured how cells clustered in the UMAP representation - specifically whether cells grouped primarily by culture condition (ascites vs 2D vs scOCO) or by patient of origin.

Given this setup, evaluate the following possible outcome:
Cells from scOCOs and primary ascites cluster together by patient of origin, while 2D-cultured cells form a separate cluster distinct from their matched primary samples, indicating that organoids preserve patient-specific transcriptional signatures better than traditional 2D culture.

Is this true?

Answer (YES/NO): NO